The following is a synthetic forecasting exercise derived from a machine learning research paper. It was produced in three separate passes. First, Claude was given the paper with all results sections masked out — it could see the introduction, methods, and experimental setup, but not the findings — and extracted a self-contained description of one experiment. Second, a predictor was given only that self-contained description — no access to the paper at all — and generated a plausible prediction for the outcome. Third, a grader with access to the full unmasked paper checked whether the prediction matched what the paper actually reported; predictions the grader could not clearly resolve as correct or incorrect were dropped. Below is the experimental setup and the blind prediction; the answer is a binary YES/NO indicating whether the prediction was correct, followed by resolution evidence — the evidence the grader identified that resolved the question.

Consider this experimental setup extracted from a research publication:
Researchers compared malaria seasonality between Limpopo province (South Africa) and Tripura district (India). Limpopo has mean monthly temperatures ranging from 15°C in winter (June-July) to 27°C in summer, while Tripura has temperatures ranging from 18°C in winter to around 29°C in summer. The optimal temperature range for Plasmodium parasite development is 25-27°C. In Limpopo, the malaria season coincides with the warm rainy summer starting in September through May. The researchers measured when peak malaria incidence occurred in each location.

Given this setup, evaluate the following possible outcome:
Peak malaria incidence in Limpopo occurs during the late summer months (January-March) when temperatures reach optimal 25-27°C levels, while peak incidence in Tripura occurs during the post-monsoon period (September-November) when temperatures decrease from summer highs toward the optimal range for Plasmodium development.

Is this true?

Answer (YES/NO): NO